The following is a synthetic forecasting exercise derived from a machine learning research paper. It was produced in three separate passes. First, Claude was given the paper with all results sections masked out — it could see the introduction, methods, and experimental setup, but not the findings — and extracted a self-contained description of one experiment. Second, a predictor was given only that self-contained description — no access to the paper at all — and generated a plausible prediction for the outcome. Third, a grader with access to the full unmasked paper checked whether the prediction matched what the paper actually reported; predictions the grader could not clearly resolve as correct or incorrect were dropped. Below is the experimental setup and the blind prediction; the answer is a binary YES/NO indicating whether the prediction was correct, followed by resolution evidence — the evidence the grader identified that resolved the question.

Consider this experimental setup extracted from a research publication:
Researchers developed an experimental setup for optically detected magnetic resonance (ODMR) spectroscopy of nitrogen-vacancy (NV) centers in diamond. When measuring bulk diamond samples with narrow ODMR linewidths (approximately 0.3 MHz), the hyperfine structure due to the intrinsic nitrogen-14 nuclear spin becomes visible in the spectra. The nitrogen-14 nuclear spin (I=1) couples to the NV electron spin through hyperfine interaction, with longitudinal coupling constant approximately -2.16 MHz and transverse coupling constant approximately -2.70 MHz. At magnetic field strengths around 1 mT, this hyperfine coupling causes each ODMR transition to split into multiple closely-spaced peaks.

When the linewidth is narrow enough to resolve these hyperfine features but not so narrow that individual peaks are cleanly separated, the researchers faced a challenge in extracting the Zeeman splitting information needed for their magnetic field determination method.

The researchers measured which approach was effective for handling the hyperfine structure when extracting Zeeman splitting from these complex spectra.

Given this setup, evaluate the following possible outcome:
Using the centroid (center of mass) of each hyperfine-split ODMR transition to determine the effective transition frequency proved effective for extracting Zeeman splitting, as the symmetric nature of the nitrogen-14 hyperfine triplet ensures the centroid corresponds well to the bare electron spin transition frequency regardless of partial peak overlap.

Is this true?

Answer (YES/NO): NO